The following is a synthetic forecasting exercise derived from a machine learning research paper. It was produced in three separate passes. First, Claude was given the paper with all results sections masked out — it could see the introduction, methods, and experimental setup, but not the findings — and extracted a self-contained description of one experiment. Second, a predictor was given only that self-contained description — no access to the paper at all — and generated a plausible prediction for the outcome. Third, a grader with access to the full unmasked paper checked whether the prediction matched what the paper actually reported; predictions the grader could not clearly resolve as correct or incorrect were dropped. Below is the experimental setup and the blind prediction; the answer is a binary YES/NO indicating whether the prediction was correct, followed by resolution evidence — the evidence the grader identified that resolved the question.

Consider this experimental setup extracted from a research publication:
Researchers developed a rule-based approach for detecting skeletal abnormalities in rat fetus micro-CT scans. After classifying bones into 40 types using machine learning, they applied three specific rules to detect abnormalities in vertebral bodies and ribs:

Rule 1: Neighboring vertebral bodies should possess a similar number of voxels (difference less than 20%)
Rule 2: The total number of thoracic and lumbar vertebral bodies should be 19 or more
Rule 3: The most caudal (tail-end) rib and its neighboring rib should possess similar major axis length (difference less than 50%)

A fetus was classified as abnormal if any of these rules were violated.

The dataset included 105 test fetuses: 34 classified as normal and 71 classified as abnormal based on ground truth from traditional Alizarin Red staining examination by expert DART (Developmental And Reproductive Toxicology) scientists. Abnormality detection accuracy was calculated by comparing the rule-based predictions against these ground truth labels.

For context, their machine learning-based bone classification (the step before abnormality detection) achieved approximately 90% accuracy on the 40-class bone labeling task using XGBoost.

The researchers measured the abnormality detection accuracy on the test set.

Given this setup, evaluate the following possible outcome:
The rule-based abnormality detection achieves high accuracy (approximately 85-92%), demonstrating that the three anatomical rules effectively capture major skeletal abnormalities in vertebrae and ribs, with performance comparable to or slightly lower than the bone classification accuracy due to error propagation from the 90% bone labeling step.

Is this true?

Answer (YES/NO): NO